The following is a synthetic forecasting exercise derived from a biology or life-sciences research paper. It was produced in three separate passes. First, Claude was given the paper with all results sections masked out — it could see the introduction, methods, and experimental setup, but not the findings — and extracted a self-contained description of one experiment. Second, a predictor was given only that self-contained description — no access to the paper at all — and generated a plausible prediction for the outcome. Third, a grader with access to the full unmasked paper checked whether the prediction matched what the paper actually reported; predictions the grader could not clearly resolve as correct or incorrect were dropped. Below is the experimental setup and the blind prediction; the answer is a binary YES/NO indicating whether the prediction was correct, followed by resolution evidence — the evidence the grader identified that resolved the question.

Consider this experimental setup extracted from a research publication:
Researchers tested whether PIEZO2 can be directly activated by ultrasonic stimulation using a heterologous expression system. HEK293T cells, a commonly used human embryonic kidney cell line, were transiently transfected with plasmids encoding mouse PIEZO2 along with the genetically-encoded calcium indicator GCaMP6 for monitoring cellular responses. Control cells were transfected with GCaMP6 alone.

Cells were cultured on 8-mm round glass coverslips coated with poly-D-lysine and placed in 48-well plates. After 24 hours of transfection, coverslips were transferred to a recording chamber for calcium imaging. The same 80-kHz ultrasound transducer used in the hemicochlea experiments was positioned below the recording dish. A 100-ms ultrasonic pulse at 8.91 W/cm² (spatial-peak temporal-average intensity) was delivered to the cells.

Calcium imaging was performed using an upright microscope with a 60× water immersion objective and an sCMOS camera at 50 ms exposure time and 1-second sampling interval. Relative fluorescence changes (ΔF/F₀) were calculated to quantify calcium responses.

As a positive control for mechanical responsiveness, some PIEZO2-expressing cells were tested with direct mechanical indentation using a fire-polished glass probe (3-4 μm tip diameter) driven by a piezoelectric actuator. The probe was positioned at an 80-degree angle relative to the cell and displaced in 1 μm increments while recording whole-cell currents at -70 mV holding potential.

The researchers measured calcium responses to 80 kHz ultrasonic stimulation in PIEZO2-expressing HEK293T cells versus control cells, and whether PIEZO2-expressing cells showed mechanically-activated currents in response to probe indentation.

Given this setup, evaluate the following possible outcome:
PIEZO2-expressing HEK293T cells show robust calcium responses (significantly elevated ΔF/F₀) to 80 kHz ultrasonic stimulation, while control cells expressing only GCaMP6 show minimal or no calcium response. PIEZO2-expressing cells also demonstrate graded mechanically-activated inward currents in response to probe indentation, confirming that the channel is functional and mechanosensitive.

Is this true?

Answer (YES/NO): NO